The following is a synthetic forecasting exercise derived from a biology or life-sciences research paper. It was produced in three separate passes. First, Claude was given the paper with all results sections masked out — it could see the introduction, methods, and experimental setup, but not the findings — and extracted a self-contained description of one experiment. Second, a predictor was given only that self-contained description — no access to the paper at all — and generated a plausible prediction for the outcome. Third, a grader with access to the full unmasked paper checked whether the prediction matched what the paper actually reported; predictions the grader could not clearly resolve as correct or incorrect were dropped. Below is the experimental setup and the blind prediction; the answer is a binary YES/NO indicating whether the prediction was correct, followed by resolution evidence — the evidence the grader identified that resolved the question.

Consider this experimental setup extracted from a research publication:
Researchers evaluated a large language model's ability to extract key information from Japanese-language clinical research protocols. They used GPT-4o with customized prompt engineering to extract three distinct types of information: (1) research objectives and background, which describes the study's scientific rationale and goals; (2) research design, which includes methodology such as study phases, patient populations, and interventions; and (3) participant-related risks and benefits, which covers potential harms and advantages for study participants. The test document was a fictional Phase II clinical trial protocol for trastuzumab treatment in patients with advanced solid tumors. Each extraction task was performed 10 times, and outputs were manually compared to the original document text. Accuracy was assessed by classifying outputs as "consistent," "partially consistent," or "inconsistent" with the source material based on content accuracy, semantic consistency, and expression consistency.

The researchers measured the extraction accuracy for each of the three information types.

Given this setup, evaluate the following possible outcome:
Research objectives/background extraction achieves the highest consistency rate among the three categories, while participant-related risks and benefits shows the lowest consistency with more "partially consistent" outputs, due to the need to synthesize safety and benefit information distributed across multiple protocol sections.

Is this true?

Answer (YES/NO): NO